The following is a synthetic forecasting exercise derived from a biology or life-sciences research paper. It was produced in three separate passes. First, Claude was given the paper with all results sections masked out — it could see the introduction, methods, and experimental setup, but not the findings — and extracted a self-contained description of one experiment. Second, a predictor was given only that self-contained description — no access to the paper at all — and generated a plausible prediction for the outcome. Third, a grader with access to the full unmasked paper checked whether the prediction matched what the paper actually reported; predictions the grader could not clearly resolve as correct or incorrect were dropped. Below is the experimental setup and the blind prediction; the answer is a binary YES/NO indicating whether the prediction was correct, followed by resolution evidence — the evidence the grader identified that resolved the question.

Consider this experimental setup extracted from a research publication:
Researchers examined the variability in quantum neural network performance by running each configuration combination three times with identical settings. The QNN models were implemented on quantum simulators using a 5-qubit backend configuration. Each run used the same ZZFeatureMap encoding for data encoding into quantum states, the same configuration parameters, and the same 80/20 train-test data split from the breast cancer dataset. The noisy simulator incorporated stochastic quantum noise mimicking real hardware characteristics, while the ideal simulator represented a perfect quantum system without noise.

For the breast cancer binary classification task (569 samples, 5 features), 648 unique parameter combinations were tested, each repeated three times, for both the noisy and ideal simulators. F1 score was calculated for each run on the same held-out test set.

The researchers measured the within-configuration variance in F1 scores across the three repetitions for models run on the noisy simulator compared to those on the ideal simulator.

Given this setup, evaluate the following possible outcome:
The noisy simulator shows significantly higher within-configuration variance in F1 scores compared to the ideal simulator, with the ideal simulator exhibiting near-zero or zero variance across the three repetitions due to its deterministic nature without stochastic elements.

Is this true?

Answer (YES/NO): NO